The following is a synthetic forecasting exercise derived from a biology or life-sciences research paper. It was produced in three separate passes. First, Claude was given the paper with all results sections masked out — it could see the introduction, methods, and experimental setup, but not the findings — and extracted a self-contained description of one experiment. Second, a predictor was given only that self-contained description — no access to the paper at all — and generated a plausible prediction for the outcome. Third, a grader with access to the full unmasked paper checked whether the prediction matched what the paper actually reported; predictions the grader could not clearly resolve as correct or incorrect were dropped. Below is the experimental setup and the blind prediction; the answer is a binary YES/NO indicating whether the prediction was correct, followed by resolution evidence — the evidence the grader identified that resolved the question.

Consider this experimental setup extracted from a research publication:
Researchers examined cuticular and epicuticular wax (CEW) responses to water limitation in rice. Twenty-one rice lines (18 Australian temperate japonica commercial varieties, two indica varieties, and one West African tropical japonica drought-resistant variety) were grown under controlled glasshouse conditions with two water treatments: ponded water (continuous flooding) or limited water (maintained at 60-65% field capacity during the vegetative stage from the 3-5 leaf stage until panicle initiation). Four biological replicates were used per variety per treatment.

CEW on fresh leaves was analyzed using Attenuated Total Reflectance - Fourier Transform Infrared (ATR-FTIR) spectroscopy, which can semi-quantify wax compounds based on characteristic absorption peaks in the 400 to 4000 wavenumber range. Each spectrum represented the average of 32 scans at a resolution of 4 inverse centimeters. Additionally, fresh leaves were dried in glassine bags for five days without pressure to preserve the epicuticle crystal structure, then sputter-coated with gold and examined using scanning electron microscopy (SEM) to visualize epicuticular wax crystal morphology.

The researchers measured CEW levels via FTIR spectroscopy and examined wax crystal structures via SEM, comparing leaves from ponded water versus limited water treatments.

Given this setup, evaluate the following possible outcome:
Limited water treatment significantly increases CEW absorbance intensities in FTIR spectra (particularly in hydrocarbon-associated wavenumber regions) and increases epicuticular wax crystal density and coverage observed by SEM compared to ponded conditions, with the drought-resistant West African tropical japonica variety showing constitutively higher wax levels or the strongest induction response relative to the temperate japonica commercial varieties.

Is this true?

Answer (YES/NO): NO